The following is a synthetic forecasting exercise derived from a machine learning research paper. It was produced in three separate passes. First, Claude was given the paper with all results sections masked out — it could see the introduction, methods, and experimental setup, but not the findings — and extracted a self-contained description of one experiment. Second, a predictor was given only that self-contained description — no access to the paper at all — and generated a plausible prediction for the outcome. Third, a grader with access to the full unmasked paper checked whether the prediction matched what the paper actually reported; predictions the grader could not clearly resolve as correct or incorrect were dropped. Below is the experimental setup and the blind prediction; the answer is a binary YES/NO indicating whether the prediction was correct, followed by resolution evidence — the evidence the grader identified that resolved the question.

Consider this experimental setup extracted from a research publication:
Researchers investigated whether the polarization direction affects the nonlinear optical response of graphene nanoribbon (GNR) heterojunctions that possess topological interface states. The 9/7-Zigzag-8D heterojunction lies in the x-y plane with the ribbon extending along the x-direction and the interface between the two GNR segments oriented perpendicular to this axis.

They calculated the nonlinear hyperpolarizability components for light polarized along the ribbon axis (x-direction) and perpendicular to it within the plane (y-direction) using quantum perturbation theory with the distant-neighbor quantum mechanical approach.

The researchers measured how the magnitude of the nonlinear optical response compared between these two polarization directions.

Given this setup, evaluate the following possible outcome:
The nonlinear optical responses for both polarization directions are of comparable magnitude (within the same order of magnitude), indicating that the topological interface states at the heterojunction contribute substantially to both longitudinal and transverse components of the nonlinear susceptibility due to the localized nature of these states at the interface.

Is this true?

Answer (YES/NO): NO